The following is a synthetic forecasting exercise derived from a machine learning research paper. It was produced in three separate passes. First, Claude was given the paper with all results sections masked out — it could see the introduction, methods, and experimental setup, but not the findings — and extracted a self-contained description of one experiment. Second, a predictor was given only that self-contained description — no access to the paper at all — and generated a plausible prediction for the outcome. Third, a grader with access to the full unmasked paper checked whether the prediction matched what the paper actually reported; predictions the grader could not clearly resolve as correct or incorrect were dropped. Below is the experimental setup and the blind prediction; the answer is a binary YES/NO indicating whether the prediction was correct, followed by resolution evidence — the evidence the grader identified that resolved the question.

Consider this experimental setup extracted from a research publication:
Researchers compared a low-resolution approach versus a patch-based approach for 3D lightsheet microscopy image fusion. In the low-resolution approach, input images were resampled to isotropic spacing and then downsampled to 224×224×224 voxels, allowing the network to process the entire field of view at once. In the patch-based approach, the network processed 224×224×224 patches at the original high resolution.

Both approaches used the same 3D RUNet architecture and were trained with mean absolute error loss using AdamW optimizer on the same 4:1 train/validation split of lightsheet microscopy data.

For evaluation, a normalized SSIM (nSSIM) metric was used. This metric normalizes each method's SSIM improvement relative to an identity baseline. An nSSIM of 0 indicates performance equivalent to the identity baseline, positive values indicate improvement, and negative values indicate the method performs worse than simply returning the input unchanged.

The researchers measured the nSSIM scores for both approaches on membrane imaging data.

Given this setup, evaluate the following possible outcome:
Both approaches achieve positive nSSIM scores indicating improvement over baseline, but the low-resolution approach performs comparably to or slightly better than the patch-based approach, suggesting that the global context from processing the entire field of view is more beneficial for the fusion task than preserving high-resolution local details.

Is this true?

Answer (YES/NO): NO